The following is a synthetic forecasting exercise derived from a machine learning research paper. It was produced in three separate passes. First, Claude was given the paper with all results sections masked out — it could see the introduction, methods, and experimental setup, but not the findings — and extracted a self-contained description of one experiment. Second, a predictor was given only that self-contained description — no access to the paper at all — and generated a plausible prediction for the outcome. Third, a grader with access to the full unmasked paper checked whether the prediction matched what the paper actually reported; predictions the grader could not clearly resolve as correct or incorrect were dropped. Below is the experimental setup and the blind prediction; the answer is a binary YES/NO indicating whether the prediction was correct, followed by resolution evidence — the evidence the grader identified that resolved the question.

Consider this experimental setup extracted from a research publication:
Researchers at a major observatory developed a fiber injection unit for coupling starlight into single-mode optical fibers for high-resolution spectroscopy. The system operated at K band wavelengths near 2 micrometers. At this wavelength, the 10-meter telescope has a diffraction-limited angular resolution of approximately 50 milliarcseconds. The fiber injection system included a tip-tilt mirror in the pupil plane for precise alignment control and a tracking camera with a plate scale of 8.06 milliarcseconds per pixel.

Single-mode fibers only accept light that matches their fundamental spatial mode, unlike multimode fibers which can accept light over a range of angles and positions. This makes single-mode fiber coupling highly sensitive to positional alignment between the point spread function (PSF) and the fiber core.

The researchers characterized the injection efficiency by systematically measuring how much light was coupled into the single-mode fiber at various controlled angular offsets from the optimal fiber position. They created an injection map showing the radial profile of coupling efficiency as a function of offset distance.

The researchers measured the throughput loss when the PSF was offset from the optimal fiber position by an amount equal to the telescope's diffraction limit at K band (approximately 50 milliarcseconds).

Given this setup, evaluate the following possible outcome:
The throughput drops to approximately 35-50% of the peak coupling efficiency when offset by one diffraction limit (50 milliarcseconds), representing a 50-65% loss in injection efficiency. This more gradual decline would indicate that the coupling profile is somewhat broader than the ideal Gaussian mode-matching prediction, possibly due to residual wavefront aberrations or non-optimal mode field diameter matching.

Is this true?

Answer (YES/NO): NO